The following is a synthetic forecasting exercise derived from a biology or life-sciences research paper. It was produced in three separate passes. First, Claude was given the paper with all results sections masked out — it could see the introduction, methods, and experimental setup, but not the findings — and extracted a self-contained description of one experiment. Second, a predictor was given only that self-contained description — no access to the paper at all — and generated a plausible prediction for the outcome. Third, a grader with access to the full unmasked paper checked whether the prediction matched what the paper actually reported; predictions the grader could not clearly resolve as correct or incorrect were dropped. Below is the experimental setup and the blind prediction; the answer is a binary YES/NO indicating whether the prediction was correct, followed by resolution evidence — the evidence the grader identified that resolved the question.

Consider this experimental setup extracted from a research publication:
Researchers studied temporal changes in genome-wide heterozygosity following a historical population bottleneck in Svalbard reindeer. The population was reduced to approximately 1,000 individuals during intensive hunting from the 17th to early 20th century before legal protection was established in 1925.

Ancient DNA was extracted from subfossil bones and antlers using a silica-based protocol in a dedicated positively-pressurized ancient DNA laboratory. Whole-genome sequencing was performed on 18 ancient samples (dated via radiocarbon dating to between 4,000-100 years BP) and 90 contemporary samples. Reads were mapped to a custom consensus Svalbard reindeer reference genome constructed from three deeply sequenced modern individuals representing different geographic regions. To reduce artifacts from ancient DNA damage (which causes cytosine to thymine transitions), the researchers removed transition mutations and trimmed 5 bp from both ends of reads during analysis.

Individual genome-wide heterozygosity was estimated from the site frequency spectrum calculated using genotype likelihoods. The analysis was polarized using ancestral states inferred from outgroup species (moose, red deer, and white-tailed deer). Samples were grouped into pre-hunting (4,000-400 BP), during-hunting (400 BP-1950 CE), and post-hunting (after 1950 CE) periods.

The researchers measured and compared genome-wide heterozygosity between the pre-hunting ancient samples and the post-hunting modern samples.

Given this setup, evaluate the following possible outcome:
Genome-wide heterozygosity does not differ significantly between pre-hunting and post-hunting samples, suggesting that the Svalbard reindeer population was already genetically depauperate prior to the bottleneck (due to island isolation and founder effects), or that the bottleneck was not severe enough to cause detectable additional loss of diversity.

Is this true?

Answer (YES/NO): NO